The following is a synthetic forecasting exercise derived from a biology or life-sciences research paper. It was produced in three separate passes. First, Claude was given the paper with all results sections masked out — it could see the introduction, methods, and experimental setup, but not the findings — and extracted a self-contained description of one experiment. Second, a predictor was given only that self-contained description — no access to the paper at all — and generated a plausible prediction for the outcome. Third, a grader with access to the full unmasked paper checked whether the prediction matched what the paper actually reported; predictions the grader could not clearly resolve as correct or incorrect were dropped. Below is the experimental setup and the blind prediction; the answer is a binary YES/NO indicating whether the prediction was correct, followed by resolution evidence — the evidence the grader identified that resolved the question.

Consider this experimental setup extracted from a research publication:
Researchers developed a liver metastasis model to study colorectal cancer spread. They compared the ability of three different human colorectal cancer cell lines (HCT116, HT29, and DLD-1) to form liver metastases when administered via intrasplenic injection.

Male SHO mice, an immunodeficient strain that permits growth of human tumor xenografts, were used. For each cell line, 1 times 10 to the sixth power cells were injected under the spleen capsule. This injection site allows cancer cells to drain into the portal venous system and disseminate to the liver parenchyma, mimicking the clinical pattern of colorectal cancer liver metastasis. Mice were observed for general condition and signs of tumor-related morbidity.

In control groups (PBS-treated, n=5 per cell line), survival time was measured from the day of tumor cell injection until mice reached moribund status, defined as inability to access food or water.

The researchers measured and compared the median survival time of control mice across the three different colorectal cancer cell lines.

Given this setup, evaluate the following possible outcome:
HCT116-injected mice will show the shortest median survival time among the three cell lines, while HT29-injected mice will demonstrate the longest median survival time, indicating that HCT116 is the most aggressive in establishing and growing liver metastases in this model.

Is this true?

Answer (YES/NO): NO